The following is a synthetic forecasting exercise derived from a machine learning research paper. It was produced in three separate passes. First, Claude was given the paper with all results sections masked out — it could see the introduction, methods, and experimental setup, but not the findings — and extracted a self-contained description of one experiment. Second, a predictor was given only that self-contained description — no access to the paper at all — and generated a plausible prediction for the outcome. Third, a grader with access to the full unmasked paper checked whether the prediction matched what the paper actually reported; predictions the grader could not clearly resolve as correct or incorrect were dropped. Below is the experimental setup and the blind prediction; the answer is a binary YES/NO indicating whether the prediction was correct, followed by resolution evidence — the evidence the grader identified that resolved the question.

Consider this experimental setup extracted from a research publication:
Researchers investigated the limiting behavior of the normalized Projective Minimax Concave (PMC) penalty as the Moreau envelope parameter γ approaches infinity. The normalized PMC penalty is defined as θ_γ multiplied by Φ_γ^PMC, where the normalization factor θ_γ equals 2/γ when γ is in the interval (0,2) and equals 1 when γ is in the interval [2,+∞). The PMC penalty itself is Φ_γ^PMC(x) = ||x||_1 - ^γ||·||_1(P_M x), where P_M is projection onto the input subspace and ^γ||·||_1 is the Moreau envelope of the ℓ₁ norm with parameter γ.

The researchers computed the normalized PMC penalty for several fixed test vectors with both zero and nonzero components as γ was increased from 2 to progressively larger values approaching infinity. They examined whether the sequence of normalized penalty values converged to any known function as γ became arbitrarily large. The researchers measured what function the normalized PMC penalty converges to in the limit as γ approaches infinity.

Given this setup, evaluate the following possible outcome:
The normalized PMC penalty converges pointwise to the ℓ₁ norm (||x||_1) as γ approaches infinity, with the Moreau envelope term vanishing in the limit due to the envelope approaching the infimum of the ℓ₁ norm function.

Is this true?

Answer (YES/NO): YES